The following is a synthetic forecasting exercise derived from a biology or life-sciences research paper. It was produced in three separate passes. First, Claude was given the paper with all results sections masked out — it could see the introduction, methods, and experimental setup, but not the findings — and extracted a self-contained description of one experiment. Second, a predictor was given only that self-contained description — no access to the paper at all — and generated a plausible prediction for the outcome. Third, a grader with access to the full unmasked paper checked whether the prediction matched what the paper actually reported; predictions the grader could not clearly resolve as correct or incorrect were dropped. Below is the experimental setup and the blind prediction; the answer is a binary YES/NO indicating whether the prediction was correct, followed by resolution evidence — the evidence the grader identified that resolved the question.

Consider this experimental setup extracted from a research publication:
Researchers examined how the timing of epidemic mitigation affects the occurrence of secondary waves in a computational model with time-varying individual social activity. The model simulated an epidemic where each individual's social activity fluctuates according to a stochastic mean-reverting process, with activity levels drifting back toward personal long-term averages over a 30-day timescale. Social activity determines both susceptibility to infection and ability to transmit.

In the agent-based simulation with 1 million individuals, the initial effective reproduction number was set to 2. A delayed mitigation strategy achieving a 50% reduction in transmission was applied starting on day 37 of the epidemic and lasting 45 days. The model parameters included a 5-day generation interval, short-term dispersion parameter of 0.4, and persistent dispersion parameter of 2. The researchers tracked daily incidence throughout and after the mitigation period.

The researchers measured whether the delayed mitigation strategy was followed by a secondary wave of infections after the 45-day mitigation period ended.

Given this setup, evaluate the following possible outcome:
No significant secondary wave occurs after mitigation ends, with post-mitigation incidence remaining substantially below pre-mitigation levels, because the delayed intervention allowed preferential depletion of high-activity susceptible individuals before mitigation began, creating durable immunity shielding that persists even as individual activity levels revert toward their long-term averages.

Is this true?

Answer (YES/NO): NO